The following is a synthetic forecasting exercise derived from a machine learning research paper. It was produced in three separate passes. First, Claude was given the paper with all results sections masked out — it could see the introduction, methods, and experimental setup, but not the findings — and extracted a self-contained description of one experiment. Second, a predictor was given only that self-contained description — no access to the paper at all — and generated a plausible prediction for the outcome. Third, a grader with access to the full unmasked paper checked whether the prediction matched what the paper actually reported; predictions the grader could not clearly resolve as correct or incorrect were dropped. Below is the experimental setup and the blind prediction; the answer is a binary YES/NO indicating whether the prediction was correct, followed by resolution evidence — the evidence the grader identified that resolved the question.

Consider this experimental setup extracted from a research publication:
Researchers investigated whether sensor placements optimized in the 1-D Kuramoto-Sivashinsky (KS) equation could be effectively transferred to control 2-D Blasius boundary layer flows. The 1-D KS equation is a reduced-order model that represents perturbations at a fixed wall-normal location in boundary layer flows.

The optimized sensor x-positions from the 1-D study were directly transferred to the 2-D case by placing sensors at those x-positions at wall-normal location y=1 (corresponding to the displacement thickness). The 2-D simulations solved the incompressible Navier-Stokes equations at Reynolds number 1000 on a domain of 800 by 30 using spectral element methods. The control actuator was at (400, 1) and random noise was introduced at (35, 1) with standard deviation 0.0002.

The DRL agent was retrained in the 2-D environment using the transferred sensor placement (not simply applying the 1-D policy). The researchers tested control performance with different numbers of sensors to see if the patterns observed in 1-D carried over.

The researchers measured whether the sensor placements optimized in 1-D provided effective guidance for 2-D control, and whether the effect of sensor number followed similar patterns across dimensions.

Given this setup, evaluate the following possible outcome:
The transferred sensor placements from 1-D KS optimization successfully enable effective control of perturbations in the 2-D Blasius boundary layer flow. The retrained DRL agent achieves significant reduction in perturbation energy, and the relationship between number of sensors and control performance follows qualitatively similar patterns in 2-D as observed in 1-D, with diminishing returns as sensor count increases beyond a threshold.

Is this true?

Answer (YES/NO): YES